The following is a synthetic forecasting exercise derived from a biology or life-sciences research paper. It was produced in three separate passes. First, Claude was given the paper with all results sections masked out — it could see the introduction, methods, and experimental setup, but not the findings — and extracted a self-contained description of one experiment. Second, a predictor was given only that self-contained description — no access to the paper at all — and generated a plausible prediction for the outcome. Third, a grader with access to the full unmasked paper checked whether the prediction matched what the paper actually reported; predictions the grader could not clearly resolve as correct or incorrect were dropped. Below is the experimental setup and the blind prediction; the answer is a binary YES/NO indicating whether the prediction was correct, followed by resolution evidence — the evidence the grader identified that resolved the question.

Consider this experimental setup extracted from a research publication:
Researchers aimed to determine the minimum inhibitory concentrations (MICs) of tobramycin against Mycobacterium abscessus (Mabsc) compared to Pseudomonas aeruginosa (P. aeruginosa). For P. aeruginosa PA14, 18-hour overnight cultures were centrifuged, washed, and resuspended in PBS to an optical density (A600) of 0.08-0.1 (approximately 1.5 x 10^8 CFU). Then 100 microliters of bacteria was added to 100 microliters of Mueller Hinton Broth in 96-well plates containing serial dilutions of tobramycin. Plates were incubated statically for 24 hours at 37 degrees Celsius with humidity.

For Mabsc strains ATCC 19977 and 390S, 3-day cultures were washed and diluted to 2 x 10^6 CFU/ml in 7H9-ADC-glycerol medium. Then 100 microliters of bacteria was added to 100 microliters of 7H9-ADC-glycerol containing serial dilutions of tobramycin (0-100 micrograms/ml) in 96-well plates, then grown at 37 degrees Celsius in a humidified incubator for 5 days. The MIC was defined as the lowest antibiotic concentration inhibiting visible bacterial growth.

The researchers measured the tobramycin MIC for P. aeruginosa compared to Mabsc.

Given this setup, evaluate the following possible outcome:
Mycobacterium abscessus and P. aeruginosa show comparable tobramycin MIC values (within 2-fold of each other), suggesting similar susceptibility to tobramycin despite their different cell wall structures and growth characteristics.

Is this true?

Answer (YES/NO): NO